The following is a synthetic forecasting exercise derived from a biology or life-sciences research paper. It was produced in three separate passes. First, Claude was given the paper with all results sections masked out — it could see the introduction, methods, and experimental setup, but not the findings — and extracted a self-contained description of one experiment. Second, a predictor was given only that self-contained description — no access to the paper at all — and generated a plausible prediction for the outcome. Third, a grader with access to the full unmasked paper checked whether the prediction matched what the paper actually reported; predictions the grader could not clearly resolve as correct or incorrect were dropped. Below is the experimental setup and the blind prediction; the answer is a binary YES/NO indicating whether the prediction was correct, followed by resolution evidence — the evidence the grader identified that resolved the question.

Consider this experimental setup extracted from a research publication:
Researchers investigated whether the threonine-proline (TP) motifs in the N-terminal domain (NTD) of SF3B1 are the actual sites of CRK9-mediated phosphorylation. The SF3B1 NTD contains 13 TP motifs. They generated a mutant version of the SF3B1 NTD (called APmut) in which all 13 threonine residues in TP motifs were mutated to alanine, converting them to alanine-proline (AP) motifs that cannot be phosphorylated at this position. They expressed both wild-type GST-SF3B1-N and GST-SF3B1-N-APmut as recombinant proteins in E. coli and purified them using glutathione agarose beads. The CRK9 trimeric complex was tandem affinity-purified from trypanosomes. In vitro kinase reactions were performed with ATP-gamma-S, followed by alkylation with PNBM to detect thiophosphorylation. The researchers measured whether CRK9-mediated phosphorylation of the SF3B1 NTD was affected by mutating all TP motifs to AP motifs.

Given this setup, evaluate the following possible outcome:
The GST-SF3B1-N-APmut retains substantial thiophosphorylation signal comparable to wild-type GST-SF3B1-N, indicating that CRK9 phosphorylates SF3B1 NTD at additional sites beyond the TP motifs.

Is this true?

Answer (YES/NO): NO